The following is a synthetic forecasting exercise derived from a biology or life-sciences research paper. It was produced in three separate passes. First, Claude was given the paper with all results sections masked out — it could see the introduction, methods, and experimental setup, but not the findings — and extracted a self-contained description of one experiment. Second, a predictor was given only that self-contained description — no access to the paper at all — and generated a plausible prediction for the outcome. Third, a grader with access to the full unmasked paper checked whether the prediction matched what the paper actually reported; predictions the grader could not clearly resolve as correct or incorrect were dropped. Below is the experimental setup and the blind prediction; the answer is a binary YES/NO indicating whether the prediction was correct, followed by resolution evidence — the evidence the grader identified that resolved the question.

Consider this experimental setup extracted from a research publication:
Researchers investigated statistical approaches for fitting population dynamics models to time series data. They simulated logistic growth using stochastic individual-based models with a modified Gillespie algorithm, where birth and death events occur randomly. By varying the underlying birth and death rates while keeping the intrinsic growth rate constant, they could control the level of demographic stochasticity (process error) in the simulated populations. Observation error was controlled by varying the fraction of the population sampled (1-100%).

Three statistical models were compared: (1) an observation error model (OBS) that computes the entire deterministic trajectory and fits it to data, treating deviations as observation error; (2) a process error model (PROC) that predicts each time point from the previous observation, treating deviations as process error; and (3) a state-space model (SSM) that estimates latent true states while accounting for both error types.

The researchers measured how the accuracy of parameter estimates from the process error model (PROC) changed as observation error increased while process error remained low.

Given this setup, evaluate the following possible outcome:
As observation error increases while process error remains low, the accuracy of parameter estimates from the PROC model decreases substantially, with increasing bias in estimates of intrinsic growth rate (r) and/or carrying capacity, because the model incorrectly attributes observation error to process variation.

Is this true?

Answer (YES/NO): NO